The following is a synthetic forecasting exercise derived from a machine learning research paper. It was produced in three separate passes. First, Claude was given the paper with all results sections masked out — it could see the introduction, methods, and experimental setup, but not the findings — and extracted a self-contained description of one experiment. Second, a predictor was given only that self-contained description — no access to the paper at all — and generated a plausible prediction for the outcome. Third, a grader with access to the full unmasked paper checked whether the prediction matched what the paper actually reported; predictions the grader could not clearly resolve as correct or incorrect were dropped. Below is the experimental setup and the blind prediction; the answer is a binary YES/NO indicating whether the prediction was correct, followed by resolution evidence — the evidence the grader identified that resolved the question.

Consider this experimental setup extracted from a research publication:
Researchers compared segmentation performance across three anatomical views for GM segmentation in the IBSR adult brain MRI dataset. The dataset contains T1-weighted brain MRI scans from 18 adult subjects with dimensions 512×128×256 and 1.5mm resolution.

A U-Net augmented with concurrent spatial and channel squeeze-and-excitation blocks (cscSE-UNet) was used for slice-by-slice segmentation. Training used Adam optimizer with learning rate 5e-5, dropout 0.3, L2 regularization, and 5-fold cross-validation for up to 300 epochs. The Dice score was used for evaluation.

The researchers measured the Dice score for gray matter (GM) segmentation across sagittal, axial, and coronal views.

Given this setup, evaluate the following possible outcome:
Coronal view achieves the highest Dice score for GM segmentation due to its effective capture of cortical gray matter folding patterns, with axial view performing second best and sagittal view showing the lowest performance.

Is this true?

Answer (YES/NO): NO